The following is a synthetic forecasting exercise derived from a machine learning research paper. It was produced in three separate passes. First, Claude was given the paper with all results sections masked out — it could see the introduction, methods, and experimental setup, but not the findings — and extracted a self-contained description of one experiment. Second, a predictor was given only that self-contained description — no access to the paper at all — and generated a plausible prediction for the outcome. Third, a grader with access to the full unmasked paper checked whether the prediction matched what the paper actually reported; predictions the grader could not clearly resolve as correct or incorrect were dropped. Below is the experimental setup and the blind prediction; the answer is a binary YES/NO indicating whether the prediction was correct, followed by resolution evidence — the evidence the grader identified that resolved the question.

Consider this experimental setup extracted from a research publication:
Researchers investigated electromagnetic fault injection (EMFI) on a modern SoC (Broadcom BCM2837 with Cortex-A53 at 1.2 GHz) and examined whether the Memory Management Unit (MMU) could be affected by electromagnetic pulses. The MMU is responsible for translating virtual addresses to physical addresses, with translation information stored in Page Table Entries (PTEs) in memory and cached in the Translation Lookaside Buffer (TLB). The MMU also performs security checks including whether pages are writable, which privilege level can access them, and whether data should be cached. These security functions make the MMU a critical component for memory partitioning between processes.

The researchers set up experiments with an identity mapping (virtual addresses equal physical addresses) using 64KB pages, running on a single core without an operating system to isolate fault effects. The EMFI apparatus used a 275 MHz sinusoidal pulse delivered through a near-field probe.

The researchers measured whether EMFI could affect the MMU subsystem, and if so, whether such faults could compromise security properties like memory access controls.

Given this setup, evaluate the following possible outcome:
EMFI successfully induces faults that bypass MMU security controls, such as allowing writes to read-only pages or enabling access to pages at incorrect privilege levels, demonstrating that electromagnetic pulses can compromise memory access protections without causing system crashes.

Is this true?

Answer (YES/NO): NO